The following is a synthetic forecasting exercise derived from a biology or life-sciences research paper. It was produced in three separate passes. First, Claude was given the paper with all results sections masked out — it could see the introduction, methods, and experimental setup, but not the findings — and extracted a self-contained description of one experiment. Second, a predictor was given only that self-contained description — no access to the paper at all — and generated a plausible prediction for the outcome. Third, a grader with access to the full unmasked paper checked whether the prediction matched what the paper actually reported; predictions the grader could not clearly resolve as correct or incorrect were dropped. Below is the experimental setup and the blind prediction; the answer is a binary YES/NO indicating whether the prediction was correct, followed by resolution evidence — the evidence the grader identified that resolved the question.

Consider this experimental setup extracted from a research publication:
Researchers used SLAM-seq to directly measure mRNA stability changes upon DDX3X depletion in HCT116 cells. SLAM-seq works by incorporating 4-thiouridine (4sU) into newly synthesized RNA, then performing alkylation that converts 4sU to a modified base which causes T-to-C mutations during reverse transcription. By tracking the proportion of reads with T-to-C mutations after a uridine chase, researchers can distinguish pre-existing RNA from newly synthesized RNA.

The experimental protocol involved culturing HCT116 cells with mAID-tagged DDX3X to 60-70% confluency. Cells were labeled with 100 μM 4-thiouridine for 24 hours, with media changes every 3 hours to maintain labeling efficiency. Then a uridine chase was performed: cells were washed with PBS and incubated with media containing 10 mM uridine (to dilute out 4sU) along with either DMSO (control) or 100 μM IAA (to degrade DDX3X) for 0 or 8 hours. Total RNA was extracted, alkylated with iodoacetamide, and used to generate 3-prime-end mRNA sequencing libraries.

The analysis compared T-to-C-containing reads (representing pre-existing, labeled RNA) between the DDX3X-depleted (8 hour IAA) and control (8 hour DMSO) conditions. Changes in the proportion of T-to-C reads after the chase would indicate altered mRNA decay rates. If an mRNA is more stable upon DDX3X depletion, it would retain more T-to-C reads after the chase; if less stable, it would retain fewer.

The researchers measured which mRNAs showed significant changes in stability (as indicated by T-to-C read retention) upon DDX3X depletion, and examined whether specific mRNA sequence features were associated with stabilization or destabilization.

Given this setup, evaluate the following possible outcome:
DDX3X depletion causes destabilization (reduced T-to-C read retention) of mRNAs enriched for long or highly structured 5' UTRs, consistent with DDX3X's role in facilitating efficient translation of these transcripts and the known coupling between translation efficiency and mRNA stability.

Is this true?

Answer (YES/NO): NO